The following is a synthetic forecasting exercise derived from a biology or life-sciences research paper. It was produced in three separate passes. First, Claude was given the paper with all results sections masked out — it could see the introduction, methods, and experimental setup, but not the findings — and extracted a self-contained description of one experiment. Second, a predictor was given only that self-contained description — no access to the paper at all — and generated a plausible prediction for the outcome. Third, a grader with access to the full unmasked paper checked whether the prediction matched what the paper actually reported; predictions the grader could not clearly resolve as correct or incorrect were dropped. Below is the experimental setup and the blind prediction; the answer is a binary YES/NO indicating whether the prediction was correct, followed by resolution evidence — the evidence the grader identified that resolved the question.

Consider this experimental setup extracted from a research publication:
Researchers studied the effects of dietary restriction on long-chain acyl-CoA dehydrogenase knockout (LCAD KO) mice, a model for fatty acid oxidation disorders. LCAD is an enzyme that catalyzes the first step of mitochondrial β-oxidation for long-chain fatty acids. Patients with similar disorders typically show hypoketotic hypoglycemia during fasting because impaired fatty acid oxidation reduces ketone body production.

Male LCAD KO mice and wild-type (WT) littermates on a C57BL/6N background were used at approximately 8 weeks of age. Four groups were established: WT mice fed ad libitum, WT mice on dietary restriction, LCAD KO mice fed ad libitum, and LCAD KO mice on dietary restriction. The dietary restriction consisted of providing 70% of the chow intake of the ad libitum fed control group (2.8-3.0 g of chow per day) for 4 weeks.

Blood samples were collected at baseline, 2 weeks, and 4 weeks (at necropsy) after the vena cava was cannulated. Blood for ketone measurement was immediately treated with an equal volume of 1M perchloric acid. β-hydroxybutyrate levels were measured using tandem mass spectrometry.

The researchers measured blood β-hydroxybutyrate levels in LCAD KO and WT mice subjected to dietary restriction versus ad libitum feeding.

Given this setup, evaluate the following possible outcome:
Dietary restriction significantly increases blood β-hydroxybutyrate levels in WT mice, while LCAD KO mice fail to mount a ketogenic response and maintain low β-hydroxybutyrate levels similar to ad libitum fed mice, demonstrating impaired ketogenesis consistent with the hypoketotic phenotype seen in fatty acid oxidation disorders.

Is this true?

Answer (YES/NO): NO